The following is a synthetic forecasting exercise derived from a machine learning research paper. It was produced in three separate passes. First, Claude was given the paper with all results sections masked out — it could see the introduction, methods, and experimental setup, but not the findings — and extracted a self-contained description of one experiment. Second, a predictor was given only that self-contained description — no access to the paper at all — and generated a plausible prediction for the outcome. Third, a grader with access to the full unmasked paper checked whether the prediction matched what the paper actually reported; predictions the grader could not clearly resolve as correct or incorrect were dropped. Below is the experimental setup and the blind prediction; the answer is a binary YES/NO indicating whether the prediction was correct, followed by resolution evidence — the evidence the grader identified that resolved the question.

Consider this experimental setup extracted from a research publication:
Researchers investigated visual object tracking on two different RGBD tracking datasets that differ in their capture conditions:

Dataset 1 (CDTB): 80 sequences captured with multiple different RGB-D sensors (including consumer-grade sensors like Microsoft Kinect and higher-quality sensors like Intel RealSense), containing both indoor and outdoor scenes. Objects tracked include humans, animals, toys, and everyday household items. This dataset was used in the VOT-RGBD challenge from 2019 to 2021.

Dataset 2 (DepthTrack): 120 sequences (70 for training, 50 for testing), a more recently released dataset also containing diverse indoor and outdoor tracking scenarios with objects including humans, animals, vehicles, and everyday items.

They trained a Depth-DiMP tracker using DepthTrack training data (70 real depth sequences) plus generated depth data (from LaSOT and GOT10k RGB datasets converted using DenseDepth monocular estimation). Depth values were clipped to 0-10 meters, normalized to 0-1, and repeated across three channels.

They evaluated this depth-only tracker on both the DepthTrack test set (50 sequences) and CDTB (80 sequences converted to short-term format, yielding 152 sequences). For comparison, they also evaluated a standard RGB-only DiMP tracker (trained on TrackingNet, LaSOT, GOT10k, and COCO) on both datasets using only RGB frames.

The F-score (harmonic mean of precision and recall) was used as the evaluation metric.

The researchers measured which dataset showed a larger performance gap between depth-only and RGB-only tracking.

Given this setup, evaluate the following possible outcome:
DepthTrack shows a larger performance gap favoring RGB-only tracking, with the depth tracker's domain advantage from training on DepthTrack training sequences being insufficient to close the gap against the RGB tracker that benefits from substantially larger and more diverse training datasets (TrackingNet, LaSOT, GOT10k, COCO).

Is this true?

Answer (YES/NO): NO